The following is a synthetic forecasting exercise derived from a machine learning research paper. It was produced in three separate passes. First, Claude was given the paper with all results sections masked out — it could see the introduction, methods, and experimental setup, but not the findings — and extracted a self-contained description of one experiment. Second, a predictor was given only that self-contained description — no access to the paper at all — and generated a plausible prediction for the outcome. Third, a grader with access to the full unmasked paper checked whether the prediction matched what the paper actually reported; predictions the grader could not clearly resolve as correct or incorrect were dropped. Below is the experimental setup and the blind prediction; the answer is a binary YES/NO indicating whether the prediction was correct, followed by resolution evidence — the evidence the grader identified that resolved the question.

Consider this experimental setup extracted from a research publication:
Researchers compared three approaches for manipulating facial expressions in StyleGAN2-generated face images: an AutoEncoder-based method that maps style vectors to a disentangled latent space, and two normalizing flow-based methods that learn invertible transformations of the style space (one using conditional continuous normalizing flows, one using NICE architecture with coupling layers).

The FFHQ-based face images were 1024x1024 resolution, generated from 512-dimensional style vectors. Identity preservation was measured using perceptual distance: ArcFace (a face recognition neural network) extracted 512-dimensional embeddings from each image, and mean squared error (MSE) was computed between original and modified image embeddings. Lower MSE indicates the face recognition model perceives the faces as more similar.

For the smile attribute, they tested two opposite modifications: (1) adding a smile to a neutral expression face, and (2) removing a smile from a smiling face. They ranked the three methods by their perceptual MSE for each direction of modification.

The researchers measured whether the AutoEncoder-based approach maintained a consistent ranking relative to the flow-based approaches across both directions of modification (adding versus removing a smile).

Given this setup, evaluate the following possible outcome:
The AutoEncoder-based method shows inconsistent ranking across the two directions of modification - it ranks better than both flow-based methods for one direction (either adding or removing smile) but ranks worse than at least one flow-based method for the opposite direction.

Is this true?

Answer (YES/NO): YES